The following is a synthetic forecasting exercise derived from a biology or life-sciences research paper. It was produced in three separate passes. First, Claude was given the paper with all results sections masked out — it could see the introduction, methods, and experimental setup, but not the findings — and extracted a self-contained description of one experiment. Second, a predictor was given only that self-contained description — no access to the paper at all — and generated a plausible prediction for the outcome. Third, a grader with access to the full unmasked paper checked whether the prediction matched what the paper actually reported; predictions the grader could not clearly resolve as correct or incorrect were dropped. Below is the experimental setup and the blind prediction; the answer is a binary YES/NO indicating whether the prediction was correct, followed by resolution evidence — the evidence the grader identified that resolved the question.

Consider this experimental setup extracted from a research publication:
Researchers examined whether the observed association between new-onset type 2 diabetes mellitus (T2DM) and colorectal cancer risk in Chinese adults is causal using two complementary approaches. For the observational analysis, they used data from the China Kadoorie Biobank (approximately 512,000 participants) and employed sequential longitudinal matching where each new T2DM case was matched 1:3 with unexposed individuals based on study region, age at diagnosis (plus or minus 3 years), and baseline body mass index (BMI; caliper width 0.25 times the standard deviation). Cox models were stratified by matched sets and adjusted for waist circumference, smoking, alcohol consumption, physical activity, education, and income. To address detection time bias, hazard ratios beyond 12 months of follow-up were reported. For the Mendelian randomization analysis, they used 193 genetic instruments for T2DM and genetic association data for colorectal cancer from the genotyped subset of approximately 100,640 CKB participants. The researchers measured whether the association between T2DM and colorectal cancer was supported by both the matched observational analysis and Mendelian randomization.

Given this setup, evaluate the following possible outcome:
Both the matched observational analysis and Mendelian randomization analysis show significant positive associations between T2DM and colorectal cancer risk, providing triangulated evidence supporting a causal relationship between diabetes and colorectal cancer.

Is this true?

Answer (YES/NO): NO